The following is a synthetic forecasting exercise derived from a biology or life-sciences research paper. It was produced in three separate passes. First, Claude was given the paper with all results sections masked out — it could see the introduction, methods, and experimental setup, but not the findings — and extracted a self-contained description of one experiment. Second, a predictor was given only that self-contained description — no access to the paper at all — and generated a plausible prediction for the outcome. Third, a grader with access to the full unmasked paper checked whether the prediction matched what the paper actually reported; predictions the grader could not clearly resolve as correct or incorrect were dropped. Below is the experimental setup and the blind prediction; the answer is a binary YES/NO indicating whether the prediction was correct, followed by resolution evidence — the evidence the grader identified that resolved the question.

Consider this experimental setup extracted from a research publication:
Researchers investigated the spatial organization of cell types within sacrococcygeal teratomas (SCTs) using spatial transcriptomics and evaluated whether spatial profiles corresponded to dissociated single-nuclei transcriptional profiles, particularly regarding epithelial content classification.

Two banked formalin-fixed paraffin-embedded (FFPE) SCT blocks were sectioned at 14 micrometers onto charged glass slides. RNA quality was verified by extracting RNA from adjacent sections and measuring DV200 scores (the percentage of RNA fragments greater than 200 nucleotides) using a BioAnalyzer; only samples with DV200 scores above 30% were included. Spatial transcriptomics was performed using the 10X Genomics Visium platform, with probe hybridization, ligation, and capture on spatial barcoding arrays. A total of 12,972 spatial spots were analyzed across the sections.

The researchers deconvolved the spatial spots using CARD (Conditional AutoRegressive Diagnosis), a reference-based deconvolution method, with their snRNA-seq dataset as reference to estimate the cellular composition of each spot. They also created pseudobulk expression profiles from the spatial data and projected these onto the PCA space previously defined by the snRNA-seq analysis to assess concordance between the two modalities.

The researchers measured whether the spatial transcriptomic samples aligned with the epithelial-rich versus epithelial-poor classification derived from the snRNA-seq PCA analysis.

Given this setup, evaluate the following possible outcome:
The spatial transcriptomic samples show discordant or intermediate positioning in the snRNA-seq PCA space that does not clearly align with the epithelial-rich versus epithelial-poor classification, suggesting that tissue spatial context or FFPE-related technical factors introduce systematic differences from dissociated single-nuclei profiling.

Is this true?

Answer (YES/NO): NO